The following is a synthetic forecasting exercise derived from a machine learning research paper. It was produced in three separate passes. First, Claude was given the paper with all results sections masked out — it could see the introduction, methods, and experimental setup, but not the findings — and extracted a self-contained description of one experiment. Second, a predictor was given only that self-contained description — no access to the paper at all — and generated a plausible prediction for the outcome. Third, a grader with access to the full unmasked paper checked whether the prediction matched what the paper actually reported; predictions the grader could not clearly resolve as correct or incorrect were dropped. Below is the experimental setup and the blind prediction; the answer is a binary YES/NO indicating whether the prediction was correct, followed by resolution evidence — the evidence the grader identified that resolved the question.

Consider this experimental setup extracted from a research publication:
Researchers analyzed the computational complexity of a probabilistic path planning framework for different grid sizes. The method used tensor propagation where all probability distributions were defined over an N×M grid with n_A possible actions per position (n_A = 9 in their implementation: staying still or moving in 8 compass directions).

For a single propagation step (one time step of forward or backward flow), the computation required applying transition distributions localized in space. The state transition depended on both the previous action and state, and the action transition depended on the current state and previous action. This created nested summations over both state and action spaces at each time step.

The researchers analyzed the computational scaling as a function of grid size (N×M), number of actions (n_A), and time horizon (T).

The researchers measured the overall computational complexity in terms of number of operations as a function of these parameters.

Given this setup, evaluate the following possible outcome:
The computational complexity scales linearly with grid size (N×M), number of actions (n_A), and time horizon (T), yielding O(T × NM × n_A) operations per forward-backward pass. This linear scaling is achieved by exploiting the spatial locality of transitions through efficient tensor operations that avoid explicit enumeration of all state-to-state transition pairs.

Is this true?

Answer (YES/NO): NO